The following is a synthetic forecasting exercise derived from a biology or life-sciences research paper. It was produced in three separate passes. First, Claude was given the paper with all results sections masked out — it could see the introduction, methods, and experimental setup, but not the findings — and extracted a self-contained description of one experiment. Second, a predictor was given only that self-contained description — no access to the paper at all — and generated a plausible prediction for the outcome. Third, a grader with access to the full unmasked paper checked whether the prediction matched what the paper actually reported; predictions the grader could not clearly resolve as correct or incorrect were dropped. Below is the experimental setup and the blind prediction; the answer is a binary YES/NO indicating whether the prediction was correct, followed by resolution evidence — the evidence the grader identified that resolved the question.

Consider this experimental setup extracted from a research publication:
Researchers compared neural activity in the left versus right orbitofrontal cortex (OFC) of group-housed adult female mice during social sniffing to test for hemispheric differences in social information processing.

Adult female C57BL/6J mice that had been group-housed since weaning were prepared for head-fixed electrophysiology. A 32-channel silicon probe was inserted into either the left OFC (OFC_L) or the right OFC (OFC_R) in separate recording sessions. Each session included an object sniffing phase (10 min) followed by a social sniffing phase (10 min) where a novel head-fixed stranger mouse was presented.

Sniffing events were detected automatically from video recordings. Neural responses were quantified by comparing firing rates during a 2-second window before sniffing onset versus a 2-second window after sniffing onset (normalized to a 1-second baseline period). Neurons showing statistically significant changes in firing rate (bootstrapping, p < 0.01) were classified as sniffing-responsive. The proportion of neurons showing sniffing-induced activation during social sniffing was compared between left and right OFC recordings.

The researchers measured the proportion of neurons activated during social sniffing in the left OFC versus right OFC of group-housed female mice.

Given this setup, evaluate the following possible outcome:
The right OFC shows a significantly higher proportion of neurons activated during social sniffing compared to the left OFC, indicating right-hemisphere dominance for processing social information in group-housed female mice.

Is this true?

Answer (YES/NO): NO